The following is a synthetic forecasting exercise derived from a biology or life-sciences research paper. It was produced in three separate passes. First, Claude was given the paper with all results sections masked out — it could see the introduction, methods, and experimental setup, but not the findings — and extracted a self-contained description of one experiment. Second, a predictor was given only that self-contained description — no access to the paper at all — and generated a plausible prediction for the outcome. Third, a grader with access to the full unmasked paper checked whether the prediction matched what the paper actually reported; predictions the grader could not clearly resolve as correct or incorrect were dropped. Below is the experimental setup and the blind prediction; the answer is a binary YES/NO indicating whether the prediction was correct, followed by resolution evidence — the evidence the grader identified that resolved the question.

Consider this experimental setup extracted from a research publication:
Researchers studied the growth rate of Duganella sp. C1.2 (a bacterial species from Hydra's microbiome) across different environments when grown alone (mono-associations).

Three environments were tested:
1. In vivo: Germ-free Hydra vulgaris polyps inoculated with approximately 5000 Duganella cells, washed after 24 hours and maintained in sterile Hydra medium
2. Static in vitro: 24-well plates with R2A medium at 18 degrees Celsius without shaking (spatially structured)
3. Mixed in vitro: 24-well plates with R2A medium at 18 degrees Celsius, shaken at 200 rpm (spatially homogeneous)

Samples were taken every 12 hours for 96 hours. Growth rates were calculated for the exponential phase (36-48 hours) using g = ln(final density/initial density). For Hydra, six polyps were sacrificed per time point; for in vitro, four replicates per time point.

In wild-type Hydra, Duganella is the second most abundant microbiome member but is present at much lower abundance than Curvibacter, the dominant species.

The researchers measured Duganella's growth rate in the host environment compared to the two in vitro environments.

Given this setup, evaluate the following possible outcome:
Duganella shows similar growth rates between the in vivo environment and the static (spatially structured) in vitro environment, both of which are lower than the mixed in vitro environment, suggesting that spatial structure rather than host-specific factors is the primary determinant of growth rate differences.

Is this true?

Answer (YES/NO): NO